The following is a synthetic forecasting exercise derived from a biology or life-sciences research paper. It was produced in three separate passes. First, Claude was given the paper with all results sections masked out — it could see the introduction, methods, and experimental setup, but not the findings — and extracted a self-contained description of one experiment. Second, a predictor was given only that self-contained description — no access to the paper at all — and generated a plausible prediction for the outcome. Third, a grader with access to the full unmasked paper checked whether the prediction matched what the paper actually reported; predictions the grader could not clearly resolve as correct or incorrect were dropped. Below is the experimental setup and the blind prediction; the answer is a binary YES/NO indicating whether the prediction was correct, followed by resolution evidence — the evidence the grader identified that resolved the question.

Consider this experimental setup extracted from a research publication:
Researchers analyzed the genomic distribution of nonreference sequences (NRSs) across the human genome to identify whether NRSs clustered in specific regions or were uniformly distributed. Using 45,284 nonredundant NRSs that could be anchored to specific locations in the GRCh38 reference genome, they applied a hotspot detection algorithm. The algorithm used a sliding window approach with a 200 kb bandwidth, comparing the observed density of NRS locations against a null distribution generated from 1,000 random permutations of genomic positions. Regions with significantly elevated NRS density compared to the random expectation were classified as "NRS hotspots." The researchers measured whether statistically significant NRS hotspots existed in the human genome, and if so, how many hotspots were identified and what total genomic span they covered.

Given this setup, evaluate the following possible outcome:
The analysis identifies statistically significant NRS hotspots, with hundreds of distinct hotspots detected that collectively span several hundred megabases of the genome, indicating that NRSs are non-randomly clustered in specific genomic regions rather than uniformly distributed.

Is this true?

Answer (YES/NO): NO